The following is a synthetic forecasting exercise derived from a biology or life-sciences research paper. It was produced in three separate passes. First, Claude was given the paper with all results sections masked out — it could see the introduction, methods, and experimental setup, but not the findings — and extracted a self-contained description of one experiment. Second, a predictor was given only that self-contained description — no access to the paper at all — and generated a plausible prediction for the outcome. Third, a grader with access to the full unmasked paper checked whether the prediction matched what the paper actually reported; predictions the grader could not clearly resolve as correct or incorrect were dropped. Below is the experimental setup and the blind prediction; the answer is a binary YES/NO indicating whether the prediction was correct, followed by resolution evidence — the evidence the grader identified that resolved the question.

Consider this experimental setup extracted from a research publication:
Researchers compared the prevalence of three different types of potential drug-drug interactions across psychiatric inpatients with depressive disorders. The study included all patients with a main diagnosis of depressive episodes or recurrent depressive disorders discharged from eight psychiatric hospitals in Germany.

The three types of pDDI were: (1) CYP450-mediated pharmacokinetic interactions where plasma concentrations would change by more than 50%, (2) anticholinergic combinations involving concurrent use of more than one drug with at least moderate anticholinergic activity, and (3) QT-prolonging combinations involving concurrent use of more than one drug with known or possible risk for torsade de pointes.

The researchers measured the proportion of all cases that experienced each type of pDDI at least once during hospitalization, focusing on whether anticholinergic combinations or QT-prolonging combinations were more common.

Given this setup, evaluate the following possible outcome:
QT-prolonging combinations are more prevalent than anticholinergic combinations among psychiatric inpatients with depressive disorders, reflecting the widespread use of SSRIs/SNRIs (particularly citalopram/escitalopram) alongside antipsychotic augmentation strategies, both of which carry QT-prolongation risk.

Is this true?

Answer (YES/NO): YES